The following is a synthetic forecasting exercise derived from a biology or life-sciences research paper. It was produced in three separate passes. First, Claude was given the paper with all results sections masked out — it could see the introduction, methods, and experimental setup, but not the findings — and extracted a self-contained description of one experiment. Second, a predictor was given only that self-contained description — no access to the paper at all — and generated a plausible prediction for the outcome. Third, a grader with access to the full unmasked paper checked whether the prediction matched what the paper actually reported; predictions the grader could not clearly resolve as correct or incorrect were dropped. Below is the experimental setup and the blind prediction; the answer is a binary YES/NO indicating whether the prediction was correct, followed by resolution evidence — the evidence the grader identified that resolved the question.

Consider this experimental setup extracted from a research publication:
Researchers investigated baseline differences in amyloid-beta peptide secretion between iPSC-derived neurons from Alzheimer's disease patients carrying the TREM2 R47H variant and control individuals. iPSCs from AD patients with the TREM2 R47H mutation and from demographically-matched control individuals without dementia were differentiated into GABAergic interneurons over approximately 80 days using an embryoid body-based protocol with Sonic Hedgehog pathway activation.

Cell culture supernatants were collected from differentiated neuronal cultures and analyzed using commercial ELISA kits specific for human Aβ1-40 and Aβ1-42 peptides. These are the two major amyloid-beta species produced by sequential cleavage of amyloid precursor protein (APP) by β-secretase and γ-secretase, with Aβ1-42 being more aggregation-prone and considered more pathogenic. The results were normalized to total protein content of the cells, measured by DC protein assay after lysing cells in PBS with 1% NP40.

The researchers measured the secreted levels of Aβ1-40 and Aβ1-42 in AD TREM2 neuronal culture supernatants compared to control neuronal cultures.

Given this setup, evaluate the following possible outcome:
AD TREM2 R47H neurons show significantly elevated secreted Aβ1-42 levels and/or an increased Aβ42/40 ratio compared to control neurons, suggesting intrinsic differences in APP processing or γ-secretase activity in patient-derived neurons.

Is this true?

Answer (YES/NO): NO